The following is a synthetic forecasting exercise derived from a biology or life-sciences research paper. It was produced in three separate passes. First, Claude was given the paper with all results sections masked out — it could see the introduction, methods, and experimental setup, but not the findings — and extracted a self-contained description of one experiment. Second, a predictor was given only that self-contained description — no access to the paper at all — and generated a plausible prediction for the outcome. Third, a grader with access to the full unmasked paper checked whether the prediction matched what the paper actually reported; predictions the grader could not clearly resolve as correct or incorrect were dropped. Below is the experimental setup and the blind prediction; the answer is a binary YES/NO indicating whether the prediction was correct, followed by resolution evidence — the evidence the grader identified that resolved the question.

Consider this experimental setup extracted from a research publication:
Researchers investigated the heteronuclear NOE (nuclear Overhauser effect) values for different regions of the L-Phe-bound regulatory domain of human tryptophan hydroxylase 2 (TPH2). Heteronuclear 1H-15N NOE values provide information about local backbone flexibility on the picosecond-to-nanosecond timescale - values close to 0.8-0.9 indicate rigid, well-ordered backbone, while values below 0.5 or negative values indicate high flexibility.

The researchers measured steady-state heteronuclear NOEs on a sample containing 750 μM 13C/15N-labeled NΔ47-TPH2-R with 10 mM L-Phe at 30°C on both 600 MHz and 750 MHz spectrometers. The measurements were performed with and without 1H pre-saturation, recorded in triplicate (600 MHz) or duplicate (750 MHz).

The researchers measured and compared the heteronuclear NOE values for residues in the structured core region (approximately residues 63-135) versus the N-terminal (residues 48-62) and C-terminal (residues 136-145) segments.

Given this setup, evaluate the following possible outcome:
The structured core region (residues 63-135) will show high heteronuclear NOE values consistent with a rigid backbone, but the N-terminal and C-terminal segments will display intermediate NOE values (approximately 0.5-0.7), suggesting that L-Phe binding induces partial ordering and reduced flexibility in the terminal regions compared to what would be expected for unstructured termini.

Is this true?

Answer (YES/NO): NO